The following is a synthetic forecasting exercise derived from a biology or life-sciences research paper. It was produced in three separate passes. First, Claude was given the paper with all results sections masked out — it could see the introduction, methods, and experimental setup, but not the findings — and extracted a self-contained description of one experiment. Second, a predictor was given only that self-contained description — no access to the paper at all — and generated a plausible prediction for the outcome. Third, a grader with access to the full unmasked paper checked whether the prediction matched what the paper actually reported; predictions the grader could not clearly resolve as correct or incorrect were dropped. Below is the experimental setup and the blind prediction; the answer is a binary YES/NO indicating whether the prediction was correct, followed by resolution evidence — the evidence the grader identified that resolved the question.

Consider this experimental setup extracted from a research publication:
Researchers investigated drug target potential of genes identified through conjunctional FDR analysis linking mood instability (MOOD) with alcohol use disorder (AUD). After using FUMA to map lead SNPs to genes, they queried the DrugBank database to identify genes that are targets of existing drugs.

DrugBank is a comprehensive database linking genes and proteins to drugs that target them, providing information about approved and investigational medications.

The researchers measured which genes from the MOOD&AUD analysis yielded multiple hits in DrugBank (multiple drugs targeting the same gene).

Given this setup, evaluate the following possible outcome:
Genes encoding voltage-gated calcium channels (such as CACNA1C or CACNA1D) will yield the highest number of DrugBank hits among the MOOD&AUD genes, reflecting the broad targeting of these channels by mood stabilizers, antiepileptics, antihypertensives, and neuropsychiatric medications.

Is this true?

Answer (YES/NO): NO